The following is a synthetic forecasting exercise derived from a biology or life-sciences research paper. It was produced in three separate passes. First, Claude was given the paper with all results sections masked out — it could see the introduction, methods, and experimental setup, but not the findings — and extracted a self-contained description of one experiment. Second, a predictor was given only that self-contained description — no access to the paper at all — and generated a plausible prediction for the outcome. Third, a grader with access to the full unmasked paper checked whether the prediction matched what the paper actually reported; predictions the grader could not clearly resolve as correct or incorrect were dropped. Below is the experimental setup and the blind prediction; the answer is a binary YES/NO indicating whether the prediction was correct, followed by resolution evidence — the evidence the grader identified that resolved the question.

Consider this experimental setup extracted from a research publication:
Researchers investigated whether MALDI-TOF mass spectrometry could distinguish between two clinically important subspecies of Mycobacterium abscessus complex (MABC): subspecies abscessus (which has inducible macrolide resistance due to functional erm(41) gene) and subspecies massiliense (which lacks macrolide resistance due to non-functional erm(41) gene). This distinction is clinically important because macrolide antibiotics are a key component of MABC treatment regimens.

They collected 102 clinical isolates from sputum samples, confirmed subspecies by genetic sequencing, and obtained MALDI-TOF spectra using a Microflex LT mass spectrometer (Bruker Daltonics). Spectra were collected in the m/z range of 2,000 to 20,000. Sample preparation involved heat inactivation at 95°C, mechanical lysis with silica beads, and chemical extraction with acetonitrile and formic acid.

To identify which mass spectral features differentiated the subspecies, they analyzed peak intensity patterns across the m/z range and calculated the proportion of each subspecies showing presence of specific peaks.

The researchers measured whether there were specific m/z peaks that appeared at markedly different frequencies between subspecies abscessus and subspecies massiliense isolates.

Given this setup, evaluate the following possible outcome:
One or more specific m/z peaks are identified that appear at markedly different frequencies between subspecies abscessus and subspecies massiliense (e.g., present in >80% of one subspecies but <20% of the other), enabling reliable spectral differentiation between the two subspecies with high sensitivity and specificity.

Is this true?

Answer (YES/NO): NO